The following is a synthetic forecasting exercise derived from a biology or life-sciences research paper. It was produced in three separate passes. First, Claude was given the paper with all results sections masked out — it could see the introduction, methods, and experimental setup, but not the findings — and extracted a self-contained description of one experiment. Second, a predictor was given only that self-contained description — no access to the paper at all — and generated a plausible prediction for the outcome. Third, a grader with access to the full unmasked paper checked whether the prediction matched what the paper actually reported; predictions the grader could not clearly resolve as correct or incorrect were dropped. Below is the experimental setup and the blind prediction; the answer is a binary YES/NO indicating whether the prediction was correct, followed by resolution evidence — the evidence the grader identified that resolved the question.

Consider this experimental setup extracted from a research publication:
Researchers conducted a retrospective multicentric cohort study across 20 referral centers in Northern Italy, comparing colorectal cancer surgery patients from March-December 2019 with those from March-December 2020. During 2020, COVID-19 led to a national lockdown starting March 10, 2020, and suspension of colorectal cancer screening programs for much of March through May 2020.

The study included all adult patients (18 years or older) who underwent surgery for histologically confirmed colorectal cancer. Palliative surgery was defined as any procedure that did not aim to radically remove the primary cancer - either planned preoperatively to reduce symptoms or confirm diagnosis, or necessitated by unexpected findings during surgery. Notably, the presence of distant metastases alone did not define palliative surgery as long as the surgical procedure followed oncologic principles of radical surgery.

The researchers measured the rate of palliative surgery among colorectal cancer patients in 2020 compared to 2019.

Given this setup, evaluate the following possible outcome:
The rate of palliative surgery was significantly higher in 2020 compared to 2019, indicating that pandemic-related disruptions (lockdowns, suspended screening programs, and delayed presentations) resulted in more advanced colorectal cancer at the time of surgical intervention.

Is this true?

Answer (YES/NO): YES